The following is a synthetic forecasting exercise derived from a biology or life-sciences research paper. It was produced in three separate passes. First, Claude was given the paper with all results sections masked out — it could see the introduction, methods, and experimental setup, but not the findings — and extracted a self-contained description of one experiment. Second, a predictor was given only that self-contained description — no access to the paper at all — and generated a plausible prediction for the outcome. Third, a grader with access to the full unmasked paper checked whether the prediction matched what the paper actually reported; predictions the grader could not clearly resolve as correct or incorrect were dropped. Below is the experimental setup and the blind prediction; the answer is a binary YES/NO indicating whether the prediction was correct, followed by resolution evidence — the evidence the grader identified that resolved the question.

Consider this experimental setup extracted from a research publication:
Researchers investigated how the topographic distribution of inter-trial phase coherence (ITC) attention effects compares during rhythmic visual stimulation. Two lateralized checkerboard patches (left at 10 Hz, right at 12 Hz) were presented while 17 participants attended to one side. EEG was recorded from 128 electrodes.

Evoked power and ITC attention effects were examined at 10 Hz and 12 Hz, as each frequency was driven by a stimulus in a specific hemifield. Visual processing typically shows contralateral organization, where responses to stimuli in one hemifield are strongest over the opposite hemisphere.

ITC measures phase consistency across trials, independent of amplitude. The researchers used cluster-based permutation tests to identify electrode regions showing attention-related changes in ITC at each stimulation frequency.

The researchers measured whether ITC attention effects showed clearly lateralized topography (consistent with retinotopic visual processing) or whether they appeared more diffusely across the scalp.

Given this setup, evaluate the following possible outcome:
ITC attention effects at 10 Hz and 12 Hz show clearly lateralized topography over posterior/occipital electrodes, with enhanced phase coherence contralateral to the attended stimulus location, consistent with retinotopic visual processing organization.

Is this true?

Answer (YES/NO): NO